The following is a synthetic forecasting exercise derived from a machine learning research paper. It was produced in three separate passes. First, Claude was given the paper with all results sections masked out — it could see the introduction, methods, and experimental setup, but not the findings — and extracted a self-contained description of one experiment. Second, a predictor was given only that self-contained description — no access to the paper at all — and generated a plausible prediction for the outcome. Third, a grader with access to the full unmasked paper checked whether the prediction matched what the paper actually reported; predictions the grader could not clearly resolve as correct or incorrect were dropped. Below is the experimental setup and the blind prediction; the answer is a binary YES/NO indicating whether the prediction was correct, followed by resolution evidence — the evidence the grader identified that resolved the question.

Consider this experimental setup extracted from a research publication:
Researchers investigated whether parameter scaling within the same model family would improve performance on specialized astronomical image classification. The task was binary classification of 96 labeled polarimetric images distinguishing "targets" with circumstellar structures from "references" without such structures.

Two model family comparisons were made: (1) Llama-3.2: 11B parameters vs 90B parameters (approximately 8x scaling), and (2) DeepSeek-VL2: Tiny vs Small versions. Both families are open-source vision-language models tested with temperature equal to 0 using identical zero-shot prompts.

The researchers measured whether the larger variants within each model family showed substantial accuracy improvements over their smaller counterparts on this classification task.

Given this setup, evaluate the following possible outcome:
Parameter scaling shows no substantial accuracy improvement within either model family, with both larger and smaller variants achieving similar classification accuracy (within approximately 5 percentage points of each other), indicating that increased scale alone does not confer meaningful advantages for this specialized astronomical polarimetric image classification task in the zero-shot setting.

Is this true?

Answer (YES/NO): YES